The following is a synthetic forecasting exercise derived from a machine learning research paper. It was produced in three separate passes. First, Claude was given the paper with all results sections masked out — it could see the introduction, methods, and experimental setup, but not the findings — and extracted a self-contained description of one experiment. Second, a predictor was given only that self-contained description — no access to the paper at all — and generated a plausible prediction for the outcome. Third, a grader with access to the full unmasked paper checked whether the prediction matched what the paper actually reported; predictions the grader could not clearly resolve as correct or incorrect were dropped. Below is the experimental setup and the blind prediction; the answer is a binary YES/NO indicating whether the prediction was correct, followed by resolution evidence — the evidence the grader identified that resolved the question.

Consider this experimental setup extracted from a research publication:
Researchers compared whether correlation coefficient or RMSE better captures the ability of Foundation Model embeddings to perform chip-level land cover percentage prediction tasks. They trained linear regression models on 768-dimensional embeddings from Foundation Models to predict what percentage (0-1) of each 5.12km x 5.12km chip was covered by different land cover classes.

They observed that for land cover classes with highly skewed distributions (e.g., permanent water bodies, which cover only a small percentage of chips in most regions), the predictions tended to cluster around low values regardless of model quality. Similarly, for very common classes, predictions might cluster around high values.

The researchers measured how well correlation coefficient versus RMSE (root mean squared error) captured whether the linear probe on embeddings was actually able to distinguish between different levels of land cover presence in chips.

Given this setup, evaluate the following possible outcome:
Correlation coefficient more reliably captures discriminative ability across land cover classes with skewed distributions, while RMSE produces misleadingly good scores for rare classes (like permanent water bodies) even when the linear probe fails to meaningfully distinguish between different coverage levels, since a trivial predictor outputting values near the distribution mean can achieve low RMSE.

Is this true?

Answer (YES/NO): YES